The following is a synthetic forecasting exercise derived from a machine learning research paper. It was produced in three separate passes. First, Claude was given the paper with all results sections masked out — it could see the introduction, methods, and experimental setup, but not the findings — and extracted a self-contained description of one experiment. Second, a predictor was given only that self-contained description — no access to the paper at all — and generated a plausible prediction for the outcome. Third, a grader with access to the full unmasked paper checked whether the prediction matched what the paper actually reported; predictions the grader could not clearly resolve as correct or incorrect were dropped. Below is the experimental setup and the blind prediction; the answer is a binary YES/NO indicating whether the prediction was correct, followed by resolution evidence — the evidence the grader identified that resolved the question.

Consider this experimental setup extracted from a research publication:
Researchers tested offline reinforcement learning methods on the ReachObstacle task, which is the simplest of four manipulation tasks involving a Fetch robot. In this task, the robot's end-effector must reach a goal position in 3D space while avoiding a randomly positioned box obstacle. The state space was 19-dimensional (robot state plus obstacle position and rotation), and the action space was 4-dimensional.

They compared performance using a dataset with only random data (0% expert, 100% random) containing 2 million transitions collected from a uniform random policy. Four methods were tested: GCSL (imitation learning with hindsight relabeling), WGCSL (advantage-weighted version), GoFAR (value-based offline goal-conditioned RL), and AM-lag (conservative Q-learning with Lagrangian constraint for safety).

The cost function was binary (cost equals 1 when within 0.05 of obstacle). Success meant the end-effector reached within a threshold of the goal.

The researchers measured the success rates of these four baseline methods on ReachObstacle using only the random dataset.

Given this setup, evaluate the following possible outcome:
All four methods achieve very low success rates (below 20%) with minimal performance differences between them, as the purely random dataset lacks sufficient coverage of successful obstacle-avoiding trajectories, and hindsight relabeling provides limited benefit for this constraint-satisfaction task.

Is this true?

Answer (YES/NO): NO